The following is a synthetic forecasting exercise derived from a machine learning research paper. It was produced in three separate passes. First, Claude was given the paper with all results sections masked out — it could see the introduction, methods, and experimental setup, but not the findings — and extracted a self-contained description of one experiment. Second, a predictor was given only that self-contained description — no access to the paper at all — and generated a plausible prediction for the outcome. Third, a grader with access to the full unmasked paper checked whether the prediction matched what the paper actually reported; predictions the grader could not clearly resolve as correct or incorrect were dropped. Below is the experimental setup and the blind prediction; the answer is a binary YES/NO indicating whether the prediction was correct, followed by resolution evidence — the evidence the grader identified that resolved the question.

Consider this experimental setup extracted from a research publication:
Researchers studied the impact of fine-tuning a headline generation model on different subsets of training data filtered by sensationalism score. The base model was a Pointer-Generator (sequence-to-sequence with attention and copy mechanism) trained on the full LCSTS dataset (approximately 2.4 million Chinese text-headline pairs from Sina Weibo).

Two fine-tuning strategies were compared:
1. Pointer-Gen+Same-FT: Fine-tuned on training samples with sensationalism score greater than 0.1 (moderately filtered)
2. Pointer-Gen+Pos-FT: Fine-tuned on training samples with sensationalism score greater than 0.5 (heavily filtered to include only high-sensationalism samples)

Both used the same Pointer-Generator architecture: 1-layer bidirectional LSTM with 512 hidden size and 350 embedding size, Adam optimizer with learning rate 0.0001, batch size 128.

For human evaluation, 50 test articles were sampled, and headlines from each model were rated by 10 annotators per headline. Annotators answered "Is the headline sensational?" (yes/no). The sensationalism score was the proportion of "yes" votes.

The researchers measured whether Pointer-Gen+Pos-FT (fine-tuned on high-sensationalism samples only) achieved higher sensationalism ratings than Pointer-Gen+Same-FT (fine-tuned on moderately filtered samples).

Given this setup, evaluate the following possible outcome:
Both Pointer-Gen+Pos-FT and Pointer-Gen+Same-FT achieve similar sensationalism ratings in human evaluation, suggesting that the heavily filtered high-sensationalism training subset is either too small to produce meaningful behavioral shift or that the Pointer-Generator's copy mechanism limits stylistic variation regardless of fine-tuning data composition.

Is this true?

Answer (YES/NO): YES